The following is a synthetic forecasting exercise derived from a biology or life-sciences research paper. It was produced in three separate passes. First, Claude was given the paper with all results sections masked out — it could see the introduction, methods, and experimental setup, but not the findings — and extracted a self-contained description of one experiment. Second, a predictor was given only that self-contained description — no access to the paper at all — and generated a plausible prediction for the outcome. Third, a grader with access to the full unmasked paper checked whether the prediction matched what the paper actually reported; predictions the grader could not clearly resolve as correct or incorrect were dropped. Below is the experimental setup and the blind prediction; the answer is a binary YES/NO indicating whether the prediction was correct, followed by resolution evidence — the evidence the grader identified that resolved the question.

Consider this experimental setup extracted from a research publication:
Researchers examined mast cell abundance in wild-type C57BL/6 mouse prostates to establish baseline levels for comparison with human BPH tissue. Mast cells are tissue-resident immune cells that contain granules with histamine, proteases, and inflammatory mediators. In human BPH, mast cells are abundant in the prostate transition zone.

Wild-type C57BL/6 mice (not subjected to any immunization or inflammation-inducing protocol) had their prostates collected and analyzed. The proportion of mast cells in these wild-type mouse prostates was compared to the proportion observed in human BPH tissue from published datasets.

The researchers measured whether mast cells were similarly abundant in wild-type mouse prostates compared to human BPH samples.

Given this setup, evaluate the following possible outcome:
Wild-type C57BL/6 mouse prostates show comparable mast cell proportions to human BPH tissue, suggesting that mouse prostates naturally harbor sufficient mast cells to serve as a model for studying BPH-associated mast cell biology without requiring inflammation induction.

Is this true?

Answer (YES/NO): NO